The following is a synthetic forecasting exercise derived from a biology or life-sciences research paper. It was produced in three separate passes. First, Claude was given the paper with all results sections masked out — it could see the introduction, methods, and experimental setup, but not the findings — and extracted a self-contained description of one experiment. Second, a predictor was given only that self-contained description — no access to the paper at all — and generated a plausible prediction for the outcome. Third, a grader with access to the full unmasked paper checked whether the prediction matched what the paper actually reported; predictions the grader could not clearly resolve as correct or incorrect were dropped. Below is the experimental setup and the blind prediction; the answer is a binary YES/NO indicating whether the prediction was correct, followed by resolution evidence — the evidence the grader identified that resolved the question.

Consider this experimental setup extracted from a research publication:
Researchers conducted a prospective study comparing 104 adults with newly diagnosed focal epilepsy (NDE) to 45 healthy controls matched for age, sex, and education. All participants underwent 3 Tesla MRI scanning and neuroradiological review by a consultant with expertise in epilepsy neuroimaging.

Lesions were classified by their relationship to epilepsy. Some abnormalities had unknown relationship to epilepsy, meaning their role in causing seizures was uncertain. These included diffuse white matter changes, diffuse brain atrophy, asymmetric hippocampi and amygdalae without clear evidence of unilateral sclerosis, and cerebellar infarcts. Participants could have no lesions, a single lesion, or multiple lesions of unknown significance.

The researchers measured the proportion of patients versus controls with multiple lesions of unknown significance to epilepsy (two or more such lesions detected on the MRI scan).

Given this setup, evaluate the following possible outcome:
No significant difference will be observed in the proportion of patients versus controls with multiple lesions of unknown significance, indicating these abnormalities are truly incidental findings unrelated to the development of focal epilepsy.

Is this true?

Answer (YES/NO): NO